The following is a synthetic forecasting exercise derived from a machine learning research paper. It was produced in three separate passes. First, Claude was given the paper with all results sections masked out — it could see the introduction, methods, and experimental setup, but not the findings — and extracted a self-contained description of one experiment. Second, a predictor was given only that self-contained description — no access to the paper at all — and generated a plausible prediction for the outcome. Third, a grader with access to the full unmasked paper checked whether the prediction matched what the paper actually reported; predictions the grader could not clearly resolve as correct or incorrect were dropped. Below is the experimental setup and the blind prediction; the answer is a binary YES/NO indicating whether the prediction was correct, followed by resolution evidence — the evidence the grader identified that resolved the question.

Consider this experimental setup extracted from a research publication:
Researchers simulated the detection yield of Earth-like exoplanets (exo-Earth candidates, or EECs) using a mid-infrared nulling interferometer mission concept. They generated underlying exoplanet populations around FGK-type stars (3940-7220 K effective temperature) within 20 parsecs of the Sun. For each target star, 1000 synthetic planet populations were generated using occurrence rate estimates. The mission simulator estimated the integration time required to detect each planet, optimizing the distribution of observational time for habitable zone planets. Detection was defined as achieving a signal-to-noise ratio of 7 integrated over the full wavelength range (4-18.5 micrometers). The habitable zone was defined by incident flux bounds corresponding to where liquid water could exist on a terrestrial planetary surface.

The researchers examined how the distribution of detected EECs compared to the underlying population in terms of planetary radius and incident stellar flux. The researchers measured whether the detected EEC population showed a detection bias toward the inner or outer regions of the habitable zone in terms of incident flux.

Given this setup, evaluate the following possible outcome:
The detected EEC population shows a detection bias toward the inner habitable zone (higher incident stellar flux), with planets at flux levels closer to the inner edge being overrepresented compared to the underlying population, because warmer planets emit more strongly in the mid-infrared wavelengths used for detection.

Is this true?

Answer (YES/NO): NO